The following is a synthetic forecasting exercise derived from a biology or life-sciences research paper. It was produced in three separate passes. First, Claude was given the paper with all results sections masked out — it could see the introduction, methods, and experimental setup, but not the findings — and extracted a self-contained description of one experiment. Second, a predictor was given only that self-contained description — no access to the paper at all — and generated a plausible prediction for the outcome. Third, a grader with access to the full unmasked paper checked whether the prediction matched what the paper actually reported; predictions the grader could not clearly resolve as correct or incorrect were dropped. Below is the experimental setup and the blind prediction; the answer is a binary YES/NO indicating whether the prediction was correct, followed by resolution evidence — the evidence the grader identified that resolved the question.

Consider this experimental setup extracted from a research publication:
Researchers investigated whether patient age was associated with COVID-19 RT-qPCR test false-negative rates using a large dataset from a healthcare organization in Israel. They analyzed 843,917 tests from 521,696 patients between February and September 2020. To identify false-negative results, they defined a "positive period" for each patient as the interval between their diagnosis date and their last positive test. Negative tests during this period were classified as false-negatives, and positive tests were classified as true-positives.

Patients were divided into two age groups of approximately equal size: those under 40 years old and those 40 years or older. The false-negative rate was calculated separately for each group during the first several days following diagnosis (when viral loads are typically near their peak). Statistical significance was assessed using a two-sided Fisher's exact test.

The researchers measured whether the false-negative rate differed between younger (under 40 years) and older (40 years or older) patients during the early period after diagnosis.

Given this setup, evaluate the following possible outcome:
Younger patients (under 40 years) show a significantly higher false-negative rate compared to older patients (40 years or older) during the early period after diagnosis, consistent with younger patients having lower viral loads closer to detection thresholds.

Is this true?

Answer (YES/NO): YES